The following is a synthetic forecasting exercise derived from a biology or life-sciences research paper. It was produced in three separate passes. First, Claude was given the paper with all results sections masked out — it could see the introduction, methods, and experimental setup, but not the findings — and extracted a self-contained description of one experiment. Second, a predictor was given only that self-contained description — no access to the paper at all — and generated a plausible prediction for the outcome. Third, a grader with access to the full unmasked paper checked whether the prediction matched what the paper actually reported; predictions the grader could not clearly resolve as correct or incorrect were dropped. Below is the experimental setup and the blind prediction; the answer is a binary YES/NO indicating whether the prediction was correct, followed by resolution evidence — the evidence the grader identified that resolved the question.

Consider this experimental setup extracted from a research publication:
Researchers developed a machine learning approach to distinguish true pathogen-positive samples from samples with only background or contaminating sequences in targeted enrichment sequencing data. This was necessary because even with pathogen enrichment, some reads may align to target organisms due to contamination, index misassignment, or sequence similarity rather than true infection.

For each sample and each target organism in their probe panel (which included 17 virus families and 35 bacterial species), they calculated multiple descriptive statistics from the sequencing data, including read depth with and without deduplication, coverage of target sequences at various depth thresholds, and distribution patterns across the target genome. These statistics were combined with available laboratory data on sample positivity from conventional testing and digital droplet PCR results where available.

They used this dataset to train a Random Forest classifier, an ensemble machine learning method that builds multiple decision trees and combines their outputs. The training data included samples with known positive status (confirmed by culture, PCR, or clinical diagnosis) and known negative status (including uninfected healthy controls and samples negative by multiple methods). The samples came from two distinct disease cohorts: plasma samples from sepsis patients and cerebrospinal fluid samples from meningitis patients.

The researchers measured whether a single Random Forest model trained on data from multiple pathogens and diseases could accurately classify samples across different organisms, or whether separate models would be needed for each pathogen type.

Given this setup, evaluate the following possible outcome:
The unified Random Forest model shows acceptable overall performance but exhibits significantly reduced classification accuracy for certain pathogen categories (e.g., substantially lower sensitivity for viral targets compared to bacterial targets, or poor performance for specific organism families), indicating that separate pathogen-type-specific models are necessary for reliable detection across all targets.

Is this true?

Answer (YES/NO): NO